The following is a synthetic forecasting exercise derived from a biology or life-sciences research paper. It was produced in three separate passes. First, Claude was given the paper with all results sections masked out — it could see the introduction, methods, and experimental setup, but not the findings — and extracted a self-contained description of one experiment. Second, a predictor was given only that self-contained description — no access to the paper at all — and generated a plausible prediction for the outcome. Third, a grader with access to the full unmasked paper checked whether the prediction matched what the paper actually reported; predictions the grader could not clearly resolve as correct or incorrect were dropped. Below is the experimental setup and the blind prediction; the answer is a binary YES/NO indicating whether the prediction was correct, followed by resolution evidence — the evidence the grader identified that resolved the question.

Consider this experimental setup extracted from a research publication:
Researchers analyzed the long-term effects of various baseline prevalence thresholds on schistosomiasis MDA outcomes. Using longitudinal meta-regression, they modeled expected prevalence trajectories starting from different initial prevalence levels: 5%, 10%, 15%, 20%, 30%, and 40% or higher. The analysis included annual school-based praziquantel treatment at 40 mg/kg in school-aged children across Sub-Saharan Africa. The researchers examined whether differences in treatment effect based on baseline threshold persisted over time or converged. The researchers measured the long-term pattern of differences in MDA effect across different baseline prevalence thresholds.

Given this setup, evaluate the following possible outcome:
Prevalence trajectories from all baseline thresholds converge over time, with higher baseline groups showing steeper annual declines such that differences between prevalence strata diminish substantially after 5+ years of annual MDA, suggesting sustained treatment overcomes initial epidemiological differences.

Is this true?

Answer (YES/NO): YES